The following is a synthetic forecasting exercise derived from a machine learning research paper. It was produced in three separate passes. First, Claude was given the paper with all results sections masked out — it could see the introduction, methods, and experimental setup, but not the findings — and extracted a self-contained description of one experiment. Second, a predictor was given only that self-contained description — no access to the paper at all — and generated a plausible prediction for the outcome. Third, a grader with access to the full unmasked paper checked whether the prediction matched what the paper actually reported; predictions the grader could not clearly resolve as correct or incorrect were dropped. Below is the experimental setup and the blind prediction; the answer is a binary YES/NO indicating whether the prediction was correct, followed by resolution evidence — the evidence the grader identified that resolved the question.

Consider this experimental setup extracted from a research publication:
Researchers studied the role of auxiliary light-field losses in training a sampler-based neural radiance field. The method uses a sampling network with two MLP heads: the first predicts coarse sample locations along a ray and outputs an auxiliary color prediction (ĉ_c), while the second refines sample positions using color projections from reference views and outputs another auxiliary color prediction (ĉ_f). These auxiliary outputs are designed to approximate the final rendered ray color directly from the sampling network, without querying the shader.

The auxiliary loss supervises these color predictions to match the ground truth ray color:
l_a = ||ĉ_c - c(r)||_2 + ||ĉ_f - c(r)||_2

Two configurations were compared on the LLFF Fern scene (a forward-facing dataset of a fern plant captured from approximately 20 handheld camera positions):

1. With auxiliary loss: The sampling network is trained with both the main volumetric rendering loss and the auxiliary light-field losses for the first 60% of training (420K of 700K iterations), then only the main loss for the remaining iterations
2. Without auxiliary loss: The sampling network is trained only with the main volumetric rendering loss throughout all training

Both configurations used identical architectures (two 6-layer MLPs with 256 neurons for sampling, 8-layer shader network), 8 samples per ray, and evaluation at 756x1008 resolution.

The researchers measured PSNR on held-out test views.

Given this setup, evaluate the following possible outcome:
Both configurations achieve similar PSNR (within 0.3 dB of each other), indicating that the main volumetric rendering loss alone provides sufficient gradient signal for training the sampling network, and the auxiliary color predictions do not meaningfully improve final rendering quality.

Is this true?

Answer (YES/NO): NO